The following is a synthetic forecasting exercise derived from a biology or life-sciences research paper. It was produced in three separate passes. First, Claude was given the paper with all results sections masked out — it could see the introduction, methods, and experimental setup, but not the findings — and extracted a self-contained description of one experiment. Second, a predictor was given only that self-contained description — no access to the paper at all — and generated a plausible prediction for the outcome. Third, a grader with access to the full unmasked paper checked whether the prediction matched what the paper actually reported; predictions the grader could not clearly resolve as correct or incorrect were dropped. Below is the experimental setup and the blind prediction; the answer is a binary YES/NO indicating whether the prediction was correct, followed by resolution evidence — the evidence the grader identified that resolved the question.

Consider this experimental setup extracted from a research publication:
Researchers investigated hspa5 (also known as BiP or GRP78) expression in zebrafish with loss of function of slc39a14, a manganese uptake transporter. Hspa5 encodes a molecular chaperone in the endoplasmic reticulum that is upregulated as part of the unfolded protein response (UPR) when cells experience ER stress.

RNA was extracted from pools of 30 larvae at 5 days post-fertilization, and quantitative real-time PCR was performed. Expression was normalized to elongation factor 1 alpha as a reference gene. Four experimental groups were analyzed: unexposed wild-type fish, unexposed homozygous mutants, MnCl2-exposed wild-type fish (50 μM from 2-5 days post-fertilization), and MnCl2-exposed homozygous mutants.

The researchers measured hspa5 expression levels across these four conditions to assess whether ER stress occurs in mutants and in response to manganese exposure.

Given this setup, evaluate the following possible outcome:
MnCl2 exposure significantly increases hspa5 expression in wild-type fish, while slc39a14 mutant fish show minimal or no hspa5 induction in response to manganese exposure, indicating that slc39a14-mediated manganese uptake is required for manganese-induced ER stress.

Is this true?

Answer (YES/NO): NO